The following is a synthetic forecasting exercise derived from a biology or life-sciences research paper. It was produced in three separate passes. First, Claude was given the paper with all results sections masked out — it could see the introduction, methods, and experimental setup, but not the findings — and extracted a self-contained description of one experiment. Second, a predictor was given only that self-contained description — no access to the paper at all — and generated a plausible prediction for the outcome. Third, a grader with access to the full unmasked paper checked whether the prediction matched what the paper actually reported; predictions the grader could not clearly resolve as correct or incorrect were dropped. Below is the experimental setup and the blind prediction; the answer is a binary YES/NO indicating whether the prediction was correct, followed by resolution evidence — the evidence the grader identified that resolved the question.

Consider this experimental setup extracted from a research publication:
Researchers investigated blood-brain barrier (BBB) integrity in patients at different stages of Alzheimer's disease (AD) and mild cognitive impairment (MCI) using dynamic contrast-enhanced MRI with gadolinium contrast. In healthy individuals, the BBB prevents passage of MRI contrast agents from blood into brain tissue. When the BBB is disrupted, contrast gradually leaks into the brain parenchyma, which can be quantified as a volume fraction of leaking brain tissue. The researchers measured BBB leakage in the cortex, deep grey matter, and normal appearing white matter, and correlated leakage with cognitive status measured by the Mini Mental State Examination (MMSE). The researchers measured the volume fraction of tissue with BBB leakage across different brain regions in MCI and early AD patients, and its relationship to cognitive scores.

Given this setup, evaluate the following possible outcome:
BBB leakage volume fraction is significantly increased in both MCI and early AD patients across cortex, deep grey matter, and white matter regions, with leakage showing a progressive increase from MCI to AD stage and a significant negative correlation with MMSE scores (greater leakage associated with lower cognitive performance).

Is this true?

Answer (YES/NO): YES